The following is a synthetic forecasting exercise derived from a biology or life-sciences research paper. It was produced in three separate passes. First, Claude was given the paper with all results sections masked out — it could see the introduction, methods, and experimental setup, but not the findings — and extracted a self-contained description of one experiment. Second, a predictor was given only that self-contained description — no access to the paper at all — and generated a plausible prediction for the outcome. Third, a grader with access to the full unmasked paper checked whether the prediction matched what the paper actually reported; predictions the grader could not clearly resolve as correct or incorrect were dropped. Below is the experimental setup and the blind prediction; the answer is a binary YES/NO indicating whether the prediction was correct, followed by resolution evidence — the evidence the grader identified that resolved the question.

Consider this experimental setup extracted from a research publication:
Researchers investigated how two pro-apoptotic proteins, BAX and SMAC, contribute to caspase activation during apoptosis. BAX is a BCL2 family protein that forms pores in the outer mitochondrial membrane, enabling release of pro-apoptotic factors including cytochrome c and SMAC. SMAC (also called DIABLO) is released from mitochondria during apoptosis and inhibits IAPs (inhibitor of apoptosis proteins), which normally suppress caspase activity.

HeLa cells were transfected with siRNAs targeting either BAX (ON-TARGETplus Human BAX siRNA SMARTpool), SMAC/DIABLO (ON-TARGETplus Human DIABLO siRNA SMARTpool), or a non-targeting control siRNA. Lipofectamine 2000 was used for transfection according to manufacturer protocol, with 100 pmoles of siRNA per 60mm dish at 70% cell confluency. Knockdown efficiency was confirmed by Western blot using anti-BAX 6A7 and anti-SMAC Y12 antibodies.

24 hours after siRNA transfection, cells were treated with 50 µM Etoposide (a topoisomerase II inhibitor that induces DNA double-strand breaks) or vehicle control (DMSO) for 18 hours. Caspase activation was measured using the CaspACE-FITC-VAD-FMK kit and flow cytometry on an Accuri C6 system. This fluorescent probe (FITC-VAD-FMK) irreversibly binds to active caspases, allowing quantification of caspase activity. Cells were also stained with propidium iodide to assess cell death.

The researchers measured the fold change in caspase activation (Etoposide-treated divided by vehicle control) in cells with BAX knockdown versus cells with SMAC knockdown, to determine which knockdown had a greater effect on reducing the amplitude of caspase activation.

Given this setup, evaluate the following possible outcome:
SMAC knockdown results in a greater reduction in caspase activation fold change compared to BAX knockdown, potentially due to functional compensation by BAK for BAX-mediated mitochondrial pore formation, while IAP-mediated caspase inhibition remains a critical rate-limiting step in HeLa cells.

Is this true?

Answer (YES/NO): NO